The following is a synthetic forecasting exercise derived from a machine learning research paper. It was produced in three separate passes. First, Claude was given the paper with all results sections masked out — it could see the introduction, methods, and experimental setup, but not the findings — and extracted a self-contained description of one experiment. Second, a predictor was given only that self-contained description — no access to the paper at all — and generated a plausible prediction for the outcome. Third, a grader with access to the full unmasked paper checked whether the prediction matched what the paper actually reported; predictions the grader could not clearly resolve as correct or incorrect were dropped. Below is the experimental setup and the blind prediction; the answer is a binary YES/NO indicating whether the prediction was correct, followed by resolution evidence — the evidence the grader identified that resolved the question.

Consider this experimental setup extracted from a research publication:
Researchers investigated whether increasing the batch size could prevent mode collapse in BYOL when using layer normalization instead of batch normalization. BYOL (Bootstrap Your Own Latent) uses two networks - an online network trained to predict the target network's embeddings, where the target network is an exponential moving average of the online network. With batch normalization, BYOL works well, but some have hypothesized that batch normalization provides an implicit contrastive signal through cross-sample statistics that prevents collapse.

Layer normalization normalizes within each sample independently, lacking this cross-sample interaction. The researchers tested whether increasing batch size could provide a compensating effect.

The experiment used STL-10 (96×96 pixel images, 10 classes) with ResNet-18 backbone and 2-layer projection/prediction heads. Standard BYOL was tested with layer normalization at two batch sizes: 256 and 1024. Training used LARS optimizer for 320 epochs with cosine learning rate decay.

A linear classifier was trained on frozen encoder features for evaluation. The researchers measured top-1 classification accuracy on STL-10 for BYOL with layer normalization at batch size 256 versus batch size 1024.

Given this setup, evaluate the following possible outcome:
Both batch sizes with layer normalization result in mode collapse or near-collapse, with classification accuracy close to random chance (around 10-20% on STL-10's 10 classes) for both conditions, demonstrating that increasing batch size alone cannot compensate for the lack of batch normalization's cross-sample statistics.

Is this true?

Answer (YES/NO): YES